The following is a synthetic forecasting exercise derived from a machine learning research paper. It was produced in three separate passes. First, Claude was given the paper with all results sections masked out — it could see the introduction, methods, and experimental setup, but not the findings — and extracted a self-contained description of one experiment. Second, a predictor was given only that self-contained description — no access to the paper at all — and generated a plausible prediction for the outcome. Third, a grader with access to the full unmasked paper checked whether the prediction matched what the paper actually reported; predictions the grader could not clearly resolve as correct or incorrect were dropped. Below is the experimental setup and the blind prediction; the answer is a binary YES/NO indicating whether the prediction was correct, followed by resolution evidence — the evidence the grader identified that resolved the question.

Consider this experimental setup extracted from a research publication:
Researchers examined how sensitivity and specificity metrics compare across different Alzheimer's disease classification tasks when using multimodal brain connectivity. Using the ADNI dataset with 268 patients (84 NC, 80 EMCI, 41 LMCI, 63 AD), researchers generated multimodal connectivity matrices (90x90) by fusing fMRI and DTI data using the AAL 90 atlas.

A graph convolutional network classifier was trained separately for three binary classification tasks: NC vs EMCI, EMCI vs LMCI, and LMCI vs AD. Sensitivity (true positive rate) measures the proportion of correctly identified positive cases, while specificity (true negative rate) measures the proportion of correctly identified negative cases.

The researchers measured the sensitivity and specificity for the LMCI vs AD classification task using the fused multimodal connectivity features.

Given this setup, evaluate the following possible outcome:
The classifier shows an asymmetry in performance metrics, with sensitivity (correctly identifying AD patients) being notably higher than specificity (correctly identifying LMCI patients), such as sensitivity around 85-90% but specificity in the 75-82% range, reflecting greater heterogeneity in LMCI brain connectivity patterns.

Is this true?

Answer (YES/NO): NO